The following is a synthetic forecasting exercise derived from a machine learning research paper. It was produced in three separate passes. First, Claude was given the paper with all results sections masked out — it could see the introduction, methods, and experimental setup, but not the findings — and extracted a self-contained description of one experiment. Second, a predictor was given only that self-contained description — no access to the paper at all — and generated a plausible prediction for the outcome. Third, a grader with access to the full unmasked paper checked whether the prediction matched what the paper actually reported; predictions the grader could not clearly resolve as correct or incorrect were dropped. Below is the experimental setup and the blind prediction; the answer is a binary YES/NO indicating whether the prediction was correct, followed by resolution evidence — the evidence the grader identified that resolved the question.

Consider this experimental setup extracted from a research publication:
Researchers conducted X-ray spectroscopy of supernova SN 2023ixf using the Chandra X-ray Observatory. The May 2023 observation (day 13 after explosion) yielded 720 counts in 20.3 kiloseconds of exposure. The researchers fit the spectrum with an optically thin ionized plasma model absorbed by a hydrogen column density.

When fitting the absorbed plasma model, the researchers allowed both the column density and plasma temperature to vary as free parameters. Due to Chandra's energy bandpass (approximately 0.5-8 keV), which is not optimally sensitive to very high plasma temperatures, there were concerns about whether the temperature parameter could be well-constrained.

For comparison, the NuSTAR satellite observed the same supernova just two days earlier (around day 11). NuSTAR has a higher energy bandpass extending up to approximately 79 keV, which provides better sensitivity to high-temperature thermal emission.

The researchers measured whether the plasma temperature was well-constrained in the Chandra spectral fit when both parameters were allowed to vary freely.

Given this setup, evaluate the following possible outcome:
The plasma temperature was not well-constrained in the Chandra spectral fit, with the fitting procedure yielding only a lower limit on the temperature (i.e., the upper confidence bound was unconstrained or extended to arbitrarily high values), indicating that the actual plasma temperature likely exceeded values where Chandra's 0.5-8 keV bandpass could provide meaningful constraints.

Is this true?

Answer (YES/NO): YES